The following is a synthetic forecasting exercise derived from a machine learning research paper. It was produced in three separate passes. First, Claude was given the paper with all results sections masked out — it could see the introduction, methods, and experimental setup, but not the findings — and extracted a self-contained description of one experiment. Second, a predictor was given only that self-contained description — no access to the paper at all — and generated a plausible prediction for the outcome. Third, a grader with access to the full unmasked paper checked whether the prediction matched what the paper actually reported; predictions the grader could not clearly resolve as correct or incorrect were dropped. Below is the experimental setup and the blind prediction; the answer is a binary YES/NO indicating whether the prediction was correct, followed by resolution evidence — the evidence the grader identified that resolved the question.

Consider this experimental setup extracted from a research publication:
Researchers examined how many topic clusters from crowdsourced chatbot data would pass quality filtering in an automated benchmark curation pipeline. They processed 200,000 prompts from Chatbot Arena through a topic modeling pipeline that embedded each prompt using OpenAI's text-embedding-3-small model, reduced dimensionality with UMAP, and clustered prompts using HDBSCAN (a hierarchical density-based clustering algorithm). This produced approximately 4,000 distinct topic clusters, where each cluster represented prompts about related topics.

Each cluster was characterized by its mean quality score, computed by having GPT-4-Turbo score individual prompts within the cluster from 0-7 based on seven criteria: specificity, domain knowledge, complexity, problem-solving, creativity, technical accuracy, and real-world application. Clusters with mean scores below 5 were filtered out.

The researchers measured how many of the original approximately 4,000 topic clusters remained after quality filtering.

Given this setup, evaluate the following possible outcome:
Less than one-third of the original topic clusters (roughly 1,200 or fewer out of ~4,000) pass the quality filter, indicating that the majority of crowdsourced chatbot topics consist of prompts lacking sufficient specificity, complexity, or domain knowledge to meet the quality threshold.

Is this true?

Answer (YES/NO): YES